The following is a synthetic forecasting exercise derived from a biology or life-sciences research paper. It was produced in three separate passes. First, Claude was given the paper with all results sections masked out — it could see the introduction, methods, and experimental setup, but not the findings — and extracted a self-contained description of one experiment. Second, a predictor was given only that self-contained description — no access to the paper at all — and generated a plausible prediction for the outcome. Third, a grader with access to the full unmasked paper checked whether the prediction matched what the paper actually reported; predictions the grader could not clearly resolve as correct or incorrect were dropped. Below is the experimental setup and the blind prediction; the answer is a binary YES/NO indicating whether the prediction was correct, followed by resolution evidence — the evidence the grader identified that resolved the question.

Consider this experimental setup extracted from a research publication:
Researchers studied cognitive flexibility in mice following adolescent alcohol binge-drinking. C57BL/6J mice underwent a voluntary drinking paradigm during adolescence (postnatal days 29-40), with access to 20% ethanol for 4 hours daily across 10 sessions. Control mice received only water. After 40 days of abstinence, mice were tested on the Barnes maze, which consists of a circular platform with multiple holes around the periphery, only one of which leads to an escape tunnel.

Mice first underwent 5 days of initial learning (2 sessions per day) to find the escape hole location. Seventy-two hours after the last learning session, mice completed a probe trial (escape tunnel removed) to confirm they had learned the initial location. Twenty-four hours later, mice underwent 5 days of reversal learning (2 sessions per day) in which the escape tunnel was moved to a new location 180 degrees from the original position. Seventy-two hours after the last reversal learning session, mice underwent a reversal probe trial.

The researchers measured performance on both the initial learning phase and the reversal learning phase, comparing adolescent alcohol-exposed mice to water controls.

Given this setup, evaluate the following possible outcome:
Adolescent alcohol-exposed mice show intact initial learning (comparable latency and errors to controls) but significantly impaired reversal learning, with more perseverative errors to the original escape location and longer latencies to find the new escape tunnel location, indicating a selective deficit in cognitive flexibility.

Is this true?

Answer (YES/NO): YES